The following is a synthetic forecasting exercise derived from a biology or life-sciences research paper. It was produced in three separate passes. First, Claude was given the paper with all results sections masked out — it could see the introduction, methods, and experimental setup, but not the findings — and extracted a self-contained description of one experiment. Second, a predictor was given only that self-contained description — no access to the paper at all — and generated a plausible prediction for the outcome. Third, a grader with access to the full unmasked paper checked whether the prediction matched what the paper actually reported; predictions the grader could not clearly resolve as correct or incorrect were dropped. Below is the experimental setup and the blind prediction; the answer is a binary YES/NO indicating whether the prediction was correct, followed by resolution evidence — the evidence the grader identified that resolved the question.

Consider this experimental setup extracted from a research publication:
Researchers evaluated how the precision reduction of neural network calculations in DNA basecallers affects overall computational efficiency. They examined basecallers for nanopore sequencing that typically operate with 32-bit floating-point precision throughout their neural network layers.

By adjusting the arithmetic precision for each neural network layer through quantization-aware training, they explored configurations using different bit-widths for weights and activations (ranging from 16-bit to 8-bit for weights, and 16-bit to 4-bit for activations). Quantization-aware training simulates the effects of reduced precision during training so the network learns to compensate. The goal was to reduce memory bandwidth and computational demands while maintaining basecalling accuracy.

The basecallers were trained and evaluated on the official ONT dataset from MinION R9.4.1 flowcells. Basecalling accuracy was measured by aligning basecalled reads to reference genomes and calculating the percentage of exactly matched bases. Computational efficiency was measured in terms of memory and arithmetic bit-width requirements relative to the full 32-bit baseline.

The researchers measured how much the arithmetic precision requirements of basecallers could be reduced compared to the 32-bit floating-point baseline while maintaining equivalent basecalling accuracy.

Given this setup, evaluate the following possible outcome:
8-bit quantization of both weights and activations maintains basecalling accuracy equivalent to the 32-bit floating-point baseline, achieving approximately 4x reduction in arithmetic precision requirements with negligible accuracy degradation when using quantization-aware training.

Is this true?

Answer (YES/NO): YES